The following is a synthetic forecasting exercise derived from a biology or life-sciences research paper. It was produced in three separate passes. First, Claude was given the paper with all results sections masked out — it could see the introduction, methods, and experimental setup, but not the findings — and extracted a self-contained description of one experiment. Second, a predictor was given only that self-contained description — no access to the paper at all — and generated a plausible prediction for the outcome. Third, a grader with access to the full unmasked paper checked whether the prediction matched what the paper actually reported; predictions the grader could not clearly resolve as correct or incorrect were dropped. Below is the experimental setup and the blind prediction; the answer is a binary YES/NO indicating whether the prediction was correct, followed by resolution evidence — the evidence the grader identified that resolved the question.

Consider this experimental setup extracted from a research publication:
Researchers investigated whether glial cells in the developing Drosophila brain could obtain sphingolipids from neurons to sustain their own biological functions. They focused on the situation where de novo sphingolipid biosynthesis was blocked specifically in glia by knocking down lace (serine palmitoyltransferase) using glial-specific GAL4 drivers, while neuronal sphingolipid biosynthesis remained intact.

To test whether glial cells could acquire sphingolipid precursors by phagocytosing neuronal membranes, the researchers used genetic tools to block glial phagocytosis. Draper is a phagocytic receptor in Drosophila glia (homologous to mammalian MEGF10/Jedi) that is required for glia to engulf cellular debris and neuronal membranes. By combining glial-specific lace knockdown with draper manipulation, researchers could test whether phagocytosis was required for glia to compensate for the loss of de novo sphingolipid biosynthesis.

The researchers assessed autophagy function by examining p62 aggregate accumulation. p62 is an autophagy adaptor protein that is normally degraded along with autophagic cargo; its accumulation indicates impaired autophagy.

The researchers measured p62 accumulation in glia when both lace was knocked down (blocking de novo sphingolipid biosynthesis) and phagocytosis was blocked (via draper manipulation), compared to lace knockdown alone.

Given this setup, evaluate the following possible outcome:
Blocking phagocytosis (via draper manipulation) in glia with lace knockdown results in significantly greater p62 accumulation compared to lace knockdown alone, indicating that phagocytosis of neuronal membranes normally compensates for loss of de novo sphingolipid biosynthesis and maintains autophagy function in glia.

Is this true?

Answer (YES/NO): YES